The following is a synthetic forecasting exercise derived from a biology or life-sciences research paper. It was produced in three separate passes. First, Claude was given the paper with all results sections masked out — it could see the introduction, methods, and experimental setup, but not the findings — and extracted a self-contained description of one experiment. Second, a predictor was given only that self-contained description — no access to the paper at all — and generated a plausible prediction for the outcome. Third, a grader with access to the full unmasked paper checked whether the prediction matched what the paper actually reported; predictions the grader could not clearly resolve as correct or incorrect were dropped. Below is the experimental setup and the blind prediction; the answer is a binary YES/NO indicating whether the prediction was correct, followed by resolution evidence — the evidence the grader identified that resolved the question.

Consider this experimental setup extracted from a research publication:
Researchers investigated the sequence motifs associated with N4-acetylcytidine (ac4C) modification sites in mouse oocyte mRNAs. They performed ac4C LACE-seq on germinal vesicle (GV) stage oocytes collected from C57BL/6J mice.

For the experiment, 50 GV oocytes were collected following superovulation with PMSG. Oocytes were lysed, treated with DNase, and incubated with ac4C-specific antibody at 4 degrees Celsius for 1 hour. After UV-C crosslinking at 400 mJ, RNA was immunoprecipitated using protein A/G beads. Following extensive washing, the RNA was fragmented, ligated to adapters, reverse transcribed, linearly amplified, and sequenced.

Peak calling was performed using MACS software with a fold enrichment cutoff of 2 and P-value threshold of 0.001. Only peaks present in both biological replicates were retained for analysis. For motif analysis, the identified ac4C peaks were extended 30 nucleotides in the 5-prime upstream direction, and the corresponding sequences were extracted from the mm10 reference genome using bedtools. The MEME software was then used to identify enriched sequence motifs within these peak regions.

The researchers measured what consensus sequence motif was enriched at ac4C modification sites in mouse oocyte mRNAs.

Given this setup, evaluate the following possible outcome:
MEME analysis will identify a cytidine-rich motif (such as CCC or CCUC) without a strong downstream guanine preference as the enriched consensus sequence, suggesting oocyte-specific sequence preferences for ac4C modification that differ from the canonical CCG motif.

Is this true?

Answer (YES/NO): NO